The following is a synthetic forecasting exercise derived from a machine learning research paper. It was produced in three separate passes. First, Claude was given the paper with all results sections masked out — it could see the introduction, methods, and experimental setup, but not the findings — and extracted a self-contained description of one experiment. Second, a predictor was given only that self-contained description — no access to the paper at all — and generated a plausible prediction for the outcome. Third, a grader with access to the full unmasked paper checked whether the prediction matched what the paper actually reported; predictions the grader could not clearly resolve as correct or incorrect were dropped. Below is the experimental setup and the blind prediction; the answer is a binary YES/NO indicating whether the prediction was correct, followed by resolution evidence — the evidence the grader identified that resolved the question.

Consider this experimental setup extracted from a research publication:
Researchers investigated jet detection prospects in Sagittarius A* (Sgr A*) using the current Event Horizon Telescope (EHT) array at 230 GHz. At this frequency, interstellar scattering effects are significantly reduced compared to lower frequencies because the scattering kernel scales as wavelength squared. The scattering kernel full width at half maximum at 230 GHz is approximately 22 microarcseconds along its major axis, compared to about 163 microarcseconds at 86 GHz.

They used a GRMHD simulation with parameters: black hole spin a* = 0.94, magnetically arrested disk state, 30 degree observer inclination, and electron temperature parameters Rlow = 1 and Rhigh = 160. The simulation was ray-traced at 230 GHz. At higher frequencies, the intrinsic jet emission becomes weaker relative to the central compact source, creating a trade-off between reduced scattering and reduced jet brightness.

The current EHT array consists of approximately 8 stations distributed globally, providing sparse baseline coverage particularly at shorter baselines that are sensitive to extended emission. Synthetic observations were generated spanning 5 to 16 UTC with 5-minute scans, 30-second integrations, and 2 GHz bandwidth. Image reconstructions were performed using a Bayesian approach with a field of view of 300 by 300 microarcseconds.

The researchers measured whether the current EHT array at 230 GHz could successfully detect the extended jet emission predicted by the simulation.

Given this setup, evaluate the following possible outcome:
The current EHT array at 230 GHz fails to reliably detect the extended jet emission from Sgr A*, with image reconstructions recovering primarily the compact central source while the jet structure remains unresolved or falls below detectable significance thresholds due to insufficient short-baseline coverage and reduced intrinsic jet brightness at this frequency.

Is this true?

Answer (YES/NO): YES